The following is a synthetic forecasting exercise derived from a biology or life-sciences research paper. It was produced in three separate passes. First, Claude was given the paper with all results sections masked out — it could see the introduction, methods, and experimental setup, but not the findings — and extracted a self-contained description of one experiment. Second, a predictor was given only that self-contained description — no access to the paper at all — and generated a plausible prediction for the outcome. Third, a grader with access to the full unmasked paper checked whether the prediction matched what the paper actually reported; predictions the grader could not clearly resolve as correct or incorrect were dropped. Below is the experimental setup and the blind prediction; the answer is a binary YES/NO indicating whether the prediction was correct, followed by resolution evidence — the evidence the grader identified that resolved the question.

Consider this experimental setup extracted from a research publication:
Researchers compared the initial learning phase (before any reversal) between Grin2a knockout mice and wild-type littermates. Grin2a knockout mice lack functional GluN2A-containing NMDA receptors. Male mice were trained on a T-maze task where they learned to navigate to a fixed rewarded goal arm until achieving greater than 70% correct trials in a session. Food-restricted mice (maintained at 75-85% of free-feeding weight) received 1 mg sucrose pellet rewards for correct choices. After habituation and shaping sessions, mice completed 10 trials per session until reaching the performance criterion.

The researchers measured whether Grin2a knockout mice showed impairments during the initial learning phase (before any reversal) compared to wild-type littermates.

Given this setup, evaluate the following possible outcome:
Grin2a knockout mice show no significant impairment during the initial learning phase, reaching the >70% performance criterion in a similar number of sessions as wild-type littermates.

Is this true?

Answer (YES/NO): YES